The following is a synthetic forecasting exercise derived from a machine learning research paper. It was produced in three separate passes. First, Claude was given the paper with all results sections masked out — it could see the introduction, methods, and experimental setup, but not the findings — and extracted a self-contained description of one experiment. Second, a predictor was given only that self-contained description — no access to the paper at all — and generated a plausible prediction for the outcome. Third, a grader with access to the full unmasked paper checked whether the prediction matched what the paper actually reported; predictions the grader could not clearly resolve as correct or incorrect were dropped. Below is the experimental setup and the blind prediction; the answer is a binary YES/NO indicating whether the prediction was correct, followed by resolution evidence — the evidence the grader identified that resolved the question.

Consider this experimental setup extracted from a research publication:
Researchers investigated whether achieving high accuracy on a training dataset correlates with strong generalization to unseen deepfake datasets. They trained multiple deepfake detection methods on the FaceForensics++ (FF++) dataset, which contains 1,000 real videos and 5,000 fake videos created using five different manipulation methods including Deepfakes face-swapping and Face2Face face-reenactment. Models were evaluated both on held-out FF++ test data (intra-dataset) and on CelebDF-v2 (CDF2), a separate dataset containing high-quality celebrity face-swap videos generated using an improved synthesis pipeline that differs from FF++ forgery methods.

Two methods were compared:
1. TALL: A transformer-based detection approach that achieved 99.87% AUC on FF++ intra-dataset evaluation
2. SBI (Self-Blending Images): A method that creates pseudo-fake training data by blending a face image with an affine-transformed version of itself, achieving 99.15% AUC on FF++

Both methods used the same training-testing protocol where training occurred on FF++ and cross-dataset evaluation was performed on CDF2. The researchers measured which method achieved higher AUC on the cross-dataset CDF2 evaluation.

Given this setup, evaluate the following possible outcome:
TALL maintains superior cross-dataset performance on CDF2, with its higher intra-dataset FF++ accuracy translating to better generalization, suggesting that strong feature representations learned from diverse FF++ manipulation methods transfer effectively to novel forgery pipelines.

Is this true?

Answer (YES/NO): NO